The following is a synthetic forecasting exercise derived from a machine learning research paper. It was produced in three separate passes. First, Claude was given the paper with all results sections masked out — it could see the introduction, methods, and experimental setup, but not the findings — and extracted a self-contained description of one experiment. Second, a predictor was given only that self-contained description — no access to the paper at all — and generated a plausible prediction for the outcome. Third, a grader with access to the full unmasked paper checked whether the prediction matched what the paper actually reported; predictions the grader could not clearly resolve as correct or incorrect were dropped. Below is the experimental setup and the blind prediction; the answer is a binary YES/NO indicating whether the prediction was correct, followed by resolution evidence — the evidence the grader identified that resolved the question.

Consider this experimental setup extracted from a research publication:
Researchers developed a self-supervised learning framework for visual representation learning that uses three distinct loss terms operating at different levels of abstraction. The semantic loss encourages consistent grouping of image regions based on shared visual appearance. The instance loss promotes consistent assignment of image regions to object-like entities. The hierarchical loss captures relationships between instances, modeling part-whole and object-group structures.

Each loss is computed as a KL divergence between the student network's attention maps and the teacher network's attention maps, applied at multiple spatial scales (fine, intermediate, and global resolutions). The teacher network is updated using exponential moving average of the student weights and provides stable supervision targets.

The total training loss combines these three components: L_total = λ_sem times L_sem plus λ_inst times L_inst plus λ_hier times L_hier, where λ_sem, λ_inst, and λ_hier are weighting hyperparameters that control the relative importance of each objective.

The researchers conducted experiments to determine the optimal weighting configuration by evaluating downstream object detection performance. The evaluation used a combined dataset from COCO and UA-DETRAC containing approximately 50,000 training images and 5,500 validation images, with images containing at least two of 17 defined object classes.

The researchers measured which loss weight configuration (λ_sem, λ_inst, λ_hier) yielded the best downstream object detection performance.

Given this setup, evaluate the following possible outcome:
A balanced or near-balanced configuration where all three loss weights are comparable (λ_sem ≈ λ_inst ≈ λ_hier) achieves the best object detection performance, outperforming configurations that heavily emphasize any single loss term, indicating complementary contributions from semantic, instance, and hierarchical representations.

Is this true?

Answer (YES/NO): NO